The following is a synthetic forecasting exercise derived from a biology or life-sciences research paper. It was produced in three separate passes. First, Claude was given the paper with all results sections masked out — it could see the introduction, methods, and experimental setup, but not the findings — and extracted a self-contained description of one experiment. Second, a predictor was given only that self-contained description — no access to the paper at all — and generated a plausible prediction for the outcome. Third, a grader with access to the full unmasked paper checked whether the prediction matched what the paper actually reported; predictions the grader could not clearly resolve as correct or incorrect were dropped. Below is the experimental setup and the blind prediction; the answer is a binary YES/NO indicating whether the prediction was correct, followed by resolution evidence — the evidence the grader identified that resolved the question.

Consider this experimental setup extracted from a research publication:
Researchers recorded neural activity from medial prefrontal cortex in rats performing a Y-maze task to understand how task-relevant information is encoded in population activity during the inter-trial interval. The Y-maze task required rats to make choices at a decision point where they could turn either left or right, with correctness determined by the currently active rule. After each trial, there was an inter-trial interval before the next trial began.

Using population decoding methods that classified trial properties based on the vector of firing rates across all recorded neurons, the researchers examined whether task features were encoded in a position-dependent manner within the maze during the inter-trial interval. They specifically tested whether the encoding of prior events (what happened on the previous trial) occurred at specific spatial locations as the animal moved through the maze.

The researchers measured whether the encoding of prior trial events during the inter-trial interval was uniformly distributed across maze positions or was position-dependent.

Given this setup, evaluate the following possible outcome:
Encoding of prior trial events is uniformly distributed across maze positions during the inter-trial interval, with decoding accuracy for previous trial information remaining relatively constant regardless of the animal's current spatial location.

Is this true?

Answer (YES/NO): NO